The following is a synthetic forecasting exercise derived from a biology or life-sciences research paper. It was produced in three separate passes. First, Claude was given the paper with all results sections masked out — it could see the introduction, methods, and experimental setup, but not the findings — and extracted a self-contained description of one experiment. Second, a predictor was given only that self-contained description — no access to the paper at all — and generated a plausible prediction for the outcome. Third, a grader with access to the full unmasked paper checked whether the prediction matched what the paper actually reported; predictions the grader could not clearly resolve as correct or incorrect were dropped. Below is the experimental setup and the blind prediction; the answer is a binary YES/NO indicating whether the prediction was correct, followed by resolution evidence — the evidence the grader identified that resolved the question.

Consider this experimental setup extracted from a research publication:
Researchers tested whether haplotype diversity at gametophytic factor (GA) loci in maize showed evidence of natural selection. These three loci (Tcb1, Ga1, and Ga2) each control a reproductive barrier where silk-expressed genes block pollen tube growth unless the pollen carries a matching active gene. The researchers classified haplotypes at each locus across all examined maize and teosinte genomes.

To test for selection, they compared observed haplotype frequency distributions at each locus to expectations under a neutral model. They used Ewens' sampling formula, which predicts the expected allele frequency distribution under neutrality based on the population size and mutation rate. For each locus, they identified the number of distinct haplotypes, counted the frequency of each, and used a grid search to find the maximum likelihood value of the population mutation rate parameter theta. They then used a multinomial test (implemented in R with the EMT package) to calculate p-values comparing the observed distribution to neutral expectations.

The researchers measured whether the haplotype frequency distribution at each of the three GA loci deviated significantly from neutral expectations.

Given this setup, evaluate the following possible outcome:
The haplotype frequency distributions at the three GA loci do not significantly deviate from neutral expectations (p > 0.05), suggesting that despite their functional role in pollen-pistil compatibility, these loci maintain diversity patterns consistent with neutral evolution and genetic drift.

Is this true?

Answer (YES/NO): NO